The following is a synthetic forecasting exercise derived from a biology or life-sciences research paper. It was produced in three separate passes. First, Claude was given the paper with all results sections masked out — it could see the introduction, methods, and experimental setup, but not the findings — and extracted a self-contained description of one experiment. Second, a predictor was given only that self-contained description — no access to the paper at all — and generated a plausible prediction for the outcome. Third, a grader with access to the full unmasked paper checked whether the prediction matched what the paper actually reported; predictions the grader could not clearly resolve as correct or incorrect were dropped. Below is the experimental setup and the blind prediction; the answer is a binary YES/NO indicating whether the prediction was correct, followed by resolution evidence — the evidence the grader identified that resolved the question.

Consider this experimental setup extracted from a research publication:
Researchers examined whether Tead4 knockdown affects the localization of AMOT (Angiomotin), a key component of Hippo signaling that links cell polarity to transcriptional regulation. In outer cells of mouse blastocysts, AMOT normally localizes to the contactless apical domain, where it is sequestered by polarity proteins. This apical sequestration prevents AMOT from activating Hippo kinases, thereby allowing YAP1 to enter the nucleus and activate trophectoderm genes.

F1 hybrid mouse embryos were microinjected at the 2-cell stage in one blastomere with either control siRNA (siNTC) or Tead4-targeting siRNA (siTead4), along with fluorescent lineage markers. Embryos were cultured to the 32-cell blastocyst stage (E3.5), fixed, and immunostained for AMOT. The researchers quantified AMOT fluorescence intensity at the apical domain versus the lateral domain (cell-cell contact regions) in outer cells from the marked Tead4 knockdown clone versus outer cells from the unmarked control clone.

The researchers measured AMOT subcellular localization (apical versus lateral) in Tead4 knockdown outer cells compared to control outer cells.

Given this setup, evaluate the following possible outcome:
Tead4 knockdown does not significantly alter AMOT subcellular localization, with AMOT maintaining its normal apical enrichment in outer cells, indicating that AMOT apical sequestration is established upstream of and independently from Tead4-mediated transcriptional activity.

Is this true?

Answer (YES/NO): YES